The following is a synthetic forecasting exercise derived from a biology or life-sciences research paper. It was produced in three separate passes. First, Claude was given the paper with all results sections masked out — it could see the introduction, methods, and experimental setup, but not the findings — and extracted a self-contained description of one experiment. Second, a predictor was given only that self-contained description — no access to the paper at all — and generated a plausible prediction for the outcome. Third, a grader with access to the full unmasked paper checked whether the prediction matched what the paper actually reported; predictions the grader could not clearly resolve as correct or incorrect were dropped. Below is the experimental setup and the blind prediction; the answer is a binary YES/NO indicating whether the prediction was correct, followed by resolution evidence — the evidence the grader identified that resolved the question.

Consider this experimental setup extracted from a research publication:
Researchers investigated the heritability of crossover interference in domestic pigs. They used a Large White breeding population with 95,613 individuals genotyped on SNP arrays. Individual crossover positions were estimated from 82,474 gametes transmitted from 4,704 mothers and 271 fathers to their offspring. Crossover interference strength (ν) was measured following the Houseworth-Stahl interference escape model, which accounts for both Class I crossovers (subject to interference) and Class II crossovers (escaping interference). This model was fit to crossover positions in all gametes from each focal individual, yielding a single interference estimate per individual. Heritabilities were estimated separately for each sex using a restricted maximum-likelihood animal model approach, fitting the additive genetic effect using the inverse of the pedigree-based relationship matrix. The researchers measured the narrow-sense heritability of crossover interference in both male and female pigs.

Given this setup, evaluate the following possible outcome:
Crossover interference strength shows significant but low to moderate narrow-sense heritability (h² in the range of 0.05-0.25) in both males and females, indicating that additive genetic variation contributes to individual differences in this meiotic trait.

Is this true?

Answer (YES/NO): NO